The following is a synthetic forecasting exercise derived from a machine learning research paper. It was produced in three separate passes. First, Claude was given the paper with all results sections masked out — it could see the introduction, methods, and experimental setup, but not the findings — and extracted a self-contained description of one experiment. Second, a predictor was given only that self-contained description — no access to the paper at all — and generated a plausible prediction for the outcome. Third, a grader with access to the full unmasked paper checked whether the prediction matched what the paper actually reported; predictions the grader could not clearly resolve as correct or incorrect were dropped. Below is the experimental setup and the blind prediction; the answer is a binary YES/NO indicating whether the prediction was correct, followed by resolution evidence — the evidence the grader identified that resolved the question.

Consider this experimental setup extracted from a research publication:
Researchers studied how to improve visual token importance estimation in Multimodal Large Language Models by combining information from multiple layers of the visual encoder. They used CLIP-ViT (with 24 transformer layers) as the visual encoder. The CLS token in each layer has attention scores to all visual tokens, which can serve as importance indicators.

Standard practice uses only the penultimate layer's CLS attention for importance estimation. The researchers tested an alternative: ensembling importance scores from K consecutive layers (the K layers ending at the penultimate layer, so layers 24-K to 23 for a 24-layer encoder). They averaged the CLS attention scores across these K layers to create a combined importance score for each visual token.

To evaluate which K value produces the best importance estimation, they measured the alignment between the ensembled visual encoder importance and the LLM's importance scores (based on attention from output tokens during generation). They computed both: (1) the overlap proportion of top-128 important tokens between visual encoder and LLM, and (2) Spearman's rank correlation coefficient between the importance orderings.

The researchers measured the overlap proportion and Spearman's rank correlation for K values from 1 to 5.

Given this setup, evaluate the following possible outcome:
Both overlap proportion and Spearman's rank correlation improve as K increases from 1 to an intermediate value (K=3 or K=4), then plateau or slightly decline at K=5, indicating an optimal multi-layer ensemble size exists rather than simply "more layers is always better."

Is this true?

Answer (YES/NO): YES